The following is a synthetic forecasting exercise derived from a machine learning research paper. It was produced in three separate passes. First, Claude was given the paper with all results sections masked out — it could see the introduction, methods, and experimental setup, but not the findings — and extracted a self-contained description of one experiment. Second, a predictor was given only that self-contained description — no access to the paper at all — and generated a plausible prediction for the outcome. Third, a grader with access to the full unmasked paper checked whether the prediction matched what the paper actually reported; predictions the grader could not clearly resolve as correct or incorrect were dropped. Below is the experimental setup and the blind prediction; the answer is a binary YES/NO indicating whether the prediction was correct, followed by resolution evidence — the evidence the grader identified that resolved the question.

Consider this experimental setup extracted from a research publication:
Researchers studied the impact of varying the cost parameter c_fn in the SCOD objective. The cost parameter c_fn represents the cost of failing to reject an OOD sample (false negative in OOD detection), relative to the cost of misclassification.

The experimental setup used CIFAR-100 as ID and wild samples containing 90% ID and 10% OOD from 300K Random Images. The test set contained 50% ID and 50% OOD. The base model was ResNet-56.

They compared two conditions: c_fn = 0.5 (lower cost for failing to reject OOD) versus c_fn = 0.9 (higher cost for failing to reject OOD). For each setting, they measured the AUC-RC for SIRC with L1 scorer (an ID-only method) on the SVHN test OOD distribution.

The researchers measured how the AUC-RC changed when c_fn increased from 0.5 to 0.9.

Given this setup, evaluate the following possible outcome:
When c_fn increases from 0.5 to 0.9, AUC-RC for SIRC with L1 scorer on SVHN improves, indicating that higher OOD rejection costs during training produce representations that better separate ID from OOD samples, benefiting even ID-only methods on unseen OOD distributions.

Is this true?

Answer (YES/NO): NO